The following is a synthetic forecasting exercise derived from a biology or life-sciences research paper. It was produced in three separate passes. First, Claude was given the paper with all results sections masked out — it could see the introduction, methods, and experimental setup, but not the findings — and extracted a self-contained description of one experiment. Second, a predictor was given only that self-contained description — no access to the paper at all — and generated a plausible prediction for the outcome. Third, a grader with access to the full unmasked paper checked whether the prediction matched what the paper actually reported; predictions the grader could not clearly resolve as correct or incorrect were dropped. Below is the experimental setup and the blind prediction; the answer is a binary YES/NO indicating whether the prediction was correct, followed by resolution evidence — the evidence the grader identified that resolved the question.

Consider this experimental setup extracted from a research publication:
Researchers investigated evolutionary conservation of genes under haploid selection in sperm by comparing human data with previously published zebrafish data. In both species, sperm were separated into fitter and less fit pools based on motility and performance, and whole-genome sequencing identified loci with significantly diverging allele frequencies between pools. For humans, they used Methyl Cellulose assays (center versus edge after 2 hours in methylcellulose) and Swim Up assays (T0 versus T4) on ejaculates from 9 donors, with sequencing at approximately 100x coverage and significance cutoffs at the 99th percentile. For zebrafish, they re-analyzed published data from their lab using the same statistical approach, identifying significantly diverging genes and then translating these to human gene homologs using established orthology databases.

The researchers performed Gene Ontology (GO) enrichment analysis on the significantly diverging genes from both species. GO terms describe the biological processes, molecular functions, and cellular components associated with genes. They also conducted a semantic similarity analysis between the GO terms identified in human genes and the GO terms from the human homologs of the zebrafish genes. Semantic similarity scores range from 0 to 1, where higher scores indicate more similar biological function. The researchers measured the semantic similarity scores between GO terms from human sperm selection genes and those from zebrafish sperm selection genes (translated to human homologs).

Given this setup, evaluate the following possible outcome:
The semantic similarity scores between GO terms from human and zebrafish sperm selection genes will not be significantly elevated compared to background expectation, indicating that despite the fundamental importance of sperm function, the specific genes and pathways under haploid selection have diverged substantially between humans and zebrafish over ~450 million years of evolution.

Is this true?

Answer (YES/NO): NO